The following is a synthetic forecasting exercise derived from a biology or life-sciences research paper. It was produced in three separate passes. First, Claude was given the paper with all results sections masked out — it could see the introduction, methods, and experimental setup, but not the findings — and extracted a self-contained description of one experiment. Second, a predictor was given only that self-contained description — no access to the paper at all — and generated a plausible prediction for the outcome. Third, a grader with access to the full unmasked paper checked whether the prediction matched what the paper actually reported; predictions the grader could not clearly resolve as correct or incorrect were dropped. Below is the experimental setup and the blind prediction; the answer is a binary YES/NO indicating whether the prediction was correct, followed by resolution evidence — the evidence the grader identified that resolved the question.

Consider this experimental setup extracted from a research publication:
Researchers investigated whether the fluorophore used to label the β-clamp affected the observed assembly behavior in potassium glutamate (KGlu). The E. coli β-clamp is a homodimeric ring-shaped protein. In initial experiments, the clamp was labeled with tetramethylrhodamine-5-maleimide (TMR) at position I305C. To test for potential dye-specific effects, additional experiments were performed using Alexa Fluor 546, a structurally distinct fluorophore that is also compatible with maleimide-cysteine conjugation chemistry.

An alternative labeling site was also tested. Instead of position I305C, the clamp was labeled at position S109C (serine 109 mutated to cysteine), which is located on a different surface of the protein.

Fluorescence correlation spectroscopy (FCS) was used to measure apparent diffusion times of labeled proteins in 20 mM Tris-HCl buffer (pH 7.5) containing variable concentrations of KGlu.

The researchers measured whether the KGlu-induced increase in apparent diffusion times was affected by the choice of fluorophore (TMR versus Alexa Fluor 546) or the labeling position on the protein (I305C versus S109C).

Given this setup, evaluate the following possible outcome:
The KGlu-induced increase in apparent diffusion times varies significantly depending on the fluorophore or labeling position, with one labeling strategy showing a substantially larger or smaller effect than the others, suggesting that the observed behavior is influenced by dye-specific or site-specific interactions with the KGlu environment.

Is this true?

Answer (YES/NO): NO